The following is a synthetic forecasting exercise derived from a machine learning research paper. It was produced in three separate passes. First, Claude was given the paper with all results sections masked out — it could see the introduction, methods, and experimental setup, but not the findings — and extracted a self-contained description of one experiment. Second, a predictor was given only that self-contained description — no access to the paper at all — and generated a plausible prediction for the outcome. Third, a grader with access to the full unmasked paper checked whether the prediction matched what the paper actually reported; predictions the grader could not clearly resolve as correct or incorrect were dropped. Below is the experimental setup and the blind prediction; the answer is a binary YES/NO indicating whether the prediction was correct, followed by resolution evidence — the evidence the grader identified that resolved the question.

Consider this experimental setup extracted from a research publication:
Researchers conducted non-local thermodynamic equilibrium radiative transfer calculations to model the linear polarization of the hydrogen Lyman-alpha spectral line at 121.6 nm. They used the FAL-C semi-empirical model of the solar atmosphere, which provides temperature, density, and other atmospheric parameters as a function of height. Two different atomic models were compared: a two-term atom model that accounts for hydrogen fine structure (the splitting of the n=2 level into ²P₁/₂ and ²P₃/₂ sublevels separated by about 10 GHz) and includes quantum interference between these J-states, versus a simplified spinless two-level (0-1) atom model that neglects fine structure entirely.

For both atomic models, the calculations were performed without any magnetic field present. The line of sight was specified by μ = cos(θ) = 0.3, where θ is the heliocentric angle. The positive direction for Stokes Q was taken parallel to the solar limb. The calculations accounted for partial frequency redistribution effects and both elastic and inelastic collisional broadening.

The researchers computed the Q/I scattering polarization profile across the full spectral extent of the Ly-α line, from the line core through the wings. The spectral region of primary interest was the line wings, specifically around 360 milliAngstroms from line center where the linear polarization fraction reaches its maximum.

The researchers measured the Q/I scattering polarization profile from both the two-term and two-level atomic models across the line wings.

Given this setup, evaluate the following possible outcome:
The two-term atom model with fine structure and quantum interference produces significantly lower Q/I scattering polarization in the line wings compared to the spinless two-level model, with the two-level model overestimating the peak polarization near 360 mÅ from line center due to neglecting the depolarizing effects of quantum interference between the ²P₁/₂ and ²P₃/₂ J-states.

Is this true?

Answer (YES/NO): NO